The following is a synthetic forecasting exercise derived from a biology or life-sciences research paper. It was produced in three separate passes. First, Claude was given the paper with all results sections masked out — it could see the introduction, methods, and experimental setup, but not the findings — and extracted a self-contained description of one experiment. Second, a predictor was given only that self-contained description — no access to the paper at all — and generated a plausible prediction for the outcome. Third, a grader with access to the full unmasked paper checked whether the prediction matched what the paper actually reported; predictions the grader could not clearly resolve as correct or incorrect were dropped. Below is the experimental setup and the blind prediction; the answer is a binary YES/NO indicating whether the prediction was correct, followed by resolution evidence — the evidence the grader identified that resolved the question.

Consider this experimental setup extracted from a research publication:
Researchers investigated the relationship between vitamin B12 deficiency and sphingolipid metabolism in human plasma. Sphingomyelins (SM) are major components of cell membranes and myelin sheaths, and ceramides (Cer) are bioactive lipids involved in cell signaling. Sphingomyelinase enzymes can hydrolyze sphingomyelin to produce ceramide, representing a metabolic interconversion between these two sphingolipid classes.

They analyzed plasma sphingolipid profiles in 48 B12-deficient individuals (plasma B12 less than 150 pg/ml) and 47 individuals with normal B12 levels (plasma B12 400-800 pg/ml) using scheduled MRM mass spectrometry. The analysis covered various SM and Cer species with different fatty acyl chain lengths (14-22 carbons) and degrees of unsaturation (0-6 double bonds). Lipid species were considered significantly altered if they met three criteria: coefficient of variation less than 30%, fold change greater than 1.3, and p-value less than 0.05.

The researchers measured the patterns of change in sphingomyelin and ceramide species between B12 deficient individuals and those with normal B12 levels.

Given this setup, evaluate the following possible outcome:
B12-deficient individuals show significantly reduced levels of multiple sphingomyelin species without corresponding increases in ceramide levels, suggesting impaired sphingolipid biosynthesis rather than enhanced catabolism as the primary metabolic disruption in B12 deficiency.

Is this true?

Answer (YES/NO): NO